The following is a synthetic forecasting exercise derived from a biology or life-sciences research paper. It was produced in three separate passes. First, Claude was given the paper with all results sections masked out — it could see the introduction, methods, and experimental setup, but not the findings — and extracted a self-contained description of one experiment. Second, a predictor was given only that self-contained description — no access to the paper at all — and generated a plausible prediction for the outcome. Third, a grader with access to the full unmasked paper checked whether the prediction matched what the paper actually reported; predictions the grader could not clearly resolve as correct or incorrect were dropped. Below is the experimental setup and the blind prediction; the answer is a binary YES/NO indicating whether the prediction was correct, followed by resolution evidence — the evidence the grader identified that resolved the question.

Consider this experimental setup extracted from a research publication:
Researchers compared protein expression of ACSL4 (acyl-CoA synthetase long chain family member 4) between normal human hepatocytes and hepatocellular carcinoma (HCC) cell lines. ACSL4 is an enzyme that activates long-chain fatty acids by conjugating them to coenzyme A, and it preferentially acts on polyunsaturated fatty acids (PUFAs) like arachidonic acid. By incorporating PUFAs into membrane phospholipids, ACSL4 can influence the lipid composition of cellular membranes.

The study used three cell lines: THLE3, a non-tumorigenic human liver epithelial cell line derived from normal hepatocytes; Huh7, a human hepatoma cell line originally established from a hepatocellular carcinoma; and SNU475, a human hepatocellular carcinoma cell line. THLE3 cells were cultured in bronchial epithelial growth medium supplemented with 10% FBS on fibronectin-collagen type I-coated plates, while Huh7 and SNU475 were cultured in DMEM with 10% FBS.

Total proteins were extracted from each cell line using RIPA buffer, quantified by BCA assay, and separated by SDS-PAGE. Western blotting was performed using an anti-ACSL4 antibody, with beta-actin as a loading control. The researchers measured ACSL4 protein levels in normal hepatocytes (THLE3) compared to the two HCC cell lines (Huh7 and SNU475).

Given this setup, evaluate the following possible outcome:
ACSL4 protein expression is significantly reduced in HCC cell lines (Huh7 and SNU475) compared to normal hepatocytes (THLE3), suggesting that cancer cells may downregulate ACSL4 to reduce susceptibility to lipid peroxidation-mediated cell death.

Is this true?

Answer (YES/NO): NO